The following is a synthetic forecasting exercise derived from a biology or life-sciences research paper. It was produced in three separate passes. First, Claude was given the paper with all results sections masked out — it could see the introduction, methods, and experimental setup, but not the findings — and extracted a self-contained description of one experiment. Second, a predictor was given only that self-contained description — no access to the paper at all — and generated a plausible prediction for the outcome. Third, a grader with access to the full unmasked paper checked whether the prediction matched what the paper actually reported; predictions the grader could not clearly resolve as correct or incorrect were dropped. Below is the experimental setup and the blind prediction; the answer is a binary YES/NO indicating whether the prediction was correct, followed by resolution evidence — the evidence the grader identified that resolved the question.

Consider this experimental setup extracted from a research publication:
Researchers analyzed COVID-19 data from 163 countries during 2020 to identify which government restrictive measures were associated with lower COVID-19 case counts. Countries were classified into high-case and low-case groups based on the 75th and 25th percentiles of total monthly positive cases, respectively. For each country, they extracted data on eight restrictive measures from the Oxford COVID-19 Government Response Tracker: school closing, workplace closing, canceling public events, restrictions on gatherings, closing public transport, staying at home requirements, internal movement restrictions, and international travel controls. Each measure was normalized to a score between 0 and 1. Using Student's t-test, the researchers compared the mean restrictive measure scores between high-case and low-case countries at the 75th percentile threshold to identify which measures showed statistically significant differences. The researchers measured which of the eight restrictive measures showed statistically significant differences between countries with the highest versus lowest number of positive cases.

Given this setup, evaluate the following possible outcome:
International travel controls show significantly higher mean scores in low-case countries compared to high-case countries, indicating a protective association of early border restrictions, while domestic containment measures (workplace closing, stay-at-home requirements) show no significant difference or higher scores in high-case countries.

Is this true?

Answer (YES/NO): NO